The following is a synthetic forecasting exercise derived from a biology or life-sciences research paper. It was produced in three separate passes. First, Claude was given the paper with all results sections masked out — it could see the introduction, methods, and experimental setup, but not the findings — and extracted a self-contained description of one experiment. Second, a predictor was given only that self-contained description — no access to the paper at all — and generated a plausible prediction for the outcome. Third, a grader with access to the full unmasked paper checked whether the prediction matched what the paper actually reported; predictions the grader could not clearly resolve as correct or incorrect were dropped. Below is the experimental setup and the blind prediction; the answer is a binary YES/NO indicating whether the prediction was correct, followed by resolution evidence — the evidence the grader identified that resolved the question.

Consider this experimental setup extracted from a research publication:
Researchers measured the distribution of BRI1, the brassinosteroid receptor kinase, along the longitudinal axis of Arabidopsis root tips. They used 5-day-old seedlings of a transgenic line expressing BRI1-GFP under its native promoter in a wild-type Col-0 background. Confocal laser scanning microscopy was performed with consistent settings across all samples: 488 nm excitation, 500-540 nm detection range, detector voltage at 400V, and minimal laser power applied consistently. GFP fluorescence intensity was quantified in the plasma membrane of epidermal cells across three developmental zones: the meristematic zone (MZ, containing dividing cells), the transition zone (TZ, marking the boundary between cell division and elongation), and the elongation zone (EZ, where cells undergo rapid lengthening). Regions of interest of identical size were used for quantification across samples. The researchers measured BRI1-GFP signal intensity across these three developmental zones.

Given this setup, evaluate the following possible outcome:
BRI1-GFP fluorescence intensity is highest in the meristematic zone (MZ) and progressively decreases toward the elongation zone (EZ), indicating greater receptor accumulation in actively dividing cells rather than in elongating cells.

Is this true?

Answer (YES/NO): NO